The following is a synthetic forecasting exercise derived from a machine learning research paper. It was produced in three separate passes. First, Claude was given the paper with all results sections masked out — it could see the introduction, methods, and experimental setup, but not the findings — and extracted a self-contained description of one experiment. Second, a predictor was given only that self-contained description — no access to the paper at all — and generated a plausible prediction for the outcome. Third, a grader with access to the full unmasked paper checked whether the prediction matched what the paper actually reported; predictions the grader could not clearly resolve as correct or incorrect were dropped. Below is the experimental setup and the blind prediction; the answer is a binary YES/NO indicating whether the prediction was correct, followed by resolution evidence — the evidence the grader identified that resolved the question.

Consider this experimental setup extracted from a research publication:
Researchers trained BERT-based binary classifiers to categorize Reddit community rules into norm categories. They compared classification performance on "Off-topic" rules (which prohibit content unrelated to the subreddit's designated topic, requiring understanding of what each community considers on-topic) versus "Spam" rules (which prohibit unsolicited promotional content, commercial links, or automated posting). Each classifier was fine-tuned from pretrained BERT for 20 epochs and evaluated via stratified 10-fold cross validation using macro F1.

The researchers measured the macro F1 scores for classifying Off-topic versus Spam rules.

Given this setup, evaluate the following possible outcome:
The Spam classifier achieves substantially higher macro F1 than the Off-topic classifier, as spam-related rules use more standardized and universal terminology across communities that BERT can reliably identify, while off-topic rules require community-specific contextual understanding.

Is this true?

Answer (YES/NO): YES